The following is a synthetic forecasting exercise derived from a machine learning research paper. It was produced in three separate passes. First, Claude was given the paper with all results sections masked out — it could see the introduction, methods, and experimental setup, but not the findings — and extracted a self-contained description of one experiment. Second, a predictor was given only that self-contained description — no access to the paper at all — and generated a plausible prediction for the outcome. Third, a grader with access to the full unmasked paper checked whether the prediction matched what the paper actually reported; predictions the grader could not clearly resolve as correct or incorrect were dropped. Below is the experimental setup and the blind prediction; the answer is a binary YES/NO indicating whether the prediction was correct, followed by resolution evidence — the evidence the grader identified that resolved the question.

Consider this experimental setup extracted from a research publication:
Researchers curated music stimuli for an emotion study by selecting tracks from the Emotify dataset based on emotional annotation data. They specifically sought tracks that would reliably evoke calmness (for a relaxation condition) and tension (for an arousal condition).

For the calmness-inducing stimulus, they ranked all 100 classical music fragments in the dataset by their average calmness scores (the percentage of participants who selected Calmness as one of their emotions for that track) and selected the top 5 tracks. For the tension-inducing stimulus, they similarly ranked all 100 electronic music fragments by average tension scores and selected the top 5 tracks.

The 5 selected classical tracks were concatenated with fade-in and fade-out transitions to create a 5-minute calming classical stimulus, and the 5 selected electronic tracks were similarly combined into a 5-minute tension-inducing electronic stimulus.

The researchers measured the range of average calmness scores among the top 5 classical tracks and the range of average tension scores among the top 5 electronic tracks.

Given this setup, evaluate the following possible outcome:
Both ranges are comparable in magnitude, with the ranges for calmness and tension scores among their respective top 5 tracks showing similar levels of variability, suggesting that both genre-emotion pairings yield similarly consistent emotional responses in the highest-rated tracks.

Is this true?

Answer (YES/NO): NO